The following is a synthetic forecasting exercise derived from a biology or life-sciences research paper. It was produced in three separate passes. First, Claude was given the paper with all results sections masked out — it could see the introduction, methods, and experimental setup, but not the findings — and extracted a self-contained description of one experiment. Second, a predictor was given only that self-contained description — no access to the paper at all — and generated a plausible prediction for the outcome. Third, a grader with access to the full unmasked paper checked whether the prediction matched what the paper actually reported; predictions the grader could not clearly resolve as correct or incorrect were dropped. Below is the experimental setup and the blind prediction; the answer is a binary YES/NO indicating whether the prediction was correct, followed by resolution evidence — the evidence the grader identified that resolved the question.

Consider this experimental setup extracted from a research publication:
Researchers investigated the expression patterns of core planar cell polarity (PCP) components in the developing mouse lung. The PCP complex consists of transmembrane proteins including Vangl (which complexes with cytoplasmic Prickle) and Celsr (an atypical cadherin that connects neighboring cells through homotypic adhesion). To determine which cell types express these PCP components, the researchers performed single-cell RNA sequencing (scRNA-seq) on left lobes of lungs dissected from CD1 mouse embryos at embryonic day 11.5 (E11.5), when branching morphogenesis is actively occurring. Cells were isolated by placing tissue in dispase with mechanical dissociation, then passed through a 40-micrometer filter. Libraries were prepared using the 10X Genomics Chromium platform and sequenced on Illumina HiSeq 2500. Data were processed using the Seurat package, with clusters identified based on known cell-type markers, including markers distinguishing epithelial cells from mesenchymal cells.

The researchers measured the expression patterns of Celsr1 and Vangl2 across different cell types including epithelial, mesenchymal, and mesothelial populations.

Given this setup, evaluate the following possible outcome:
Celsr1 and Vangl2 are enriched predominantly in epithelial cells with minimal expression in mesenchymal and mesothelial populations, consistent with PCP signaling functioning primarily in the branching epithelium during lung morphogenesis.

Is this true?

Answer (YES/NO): NO